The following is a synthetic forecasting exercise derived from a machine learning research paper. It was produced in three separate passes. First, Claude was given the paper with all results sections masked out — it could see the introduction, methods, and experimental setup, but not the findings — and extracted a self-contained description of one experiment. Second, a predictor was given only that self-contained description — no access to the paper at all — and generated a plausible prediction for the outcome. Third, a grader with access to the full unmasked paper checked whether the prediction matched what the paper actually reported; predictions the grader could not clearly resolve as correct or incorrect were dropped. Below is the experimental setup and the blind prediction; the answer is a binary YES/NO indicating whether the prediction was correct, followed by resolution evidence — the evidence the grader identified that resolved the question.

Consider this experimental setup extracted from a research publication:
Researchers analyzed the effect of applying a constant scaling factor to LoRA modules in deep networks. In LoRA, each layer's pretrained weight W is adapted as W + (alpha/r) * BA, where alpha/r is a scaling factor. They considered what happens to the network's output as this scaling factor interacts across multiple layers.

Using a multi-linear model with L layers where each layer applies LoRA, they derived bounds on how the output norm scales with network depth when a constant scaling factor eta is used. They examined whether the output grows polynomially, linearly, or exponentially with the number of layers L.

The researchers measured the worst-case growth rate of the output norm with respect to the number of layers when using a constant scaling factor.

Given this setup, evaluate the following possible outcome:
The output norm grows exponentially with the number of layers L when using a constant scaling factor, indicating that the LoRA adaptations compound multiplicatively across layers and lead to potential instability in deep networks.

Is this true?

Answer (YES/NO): YES